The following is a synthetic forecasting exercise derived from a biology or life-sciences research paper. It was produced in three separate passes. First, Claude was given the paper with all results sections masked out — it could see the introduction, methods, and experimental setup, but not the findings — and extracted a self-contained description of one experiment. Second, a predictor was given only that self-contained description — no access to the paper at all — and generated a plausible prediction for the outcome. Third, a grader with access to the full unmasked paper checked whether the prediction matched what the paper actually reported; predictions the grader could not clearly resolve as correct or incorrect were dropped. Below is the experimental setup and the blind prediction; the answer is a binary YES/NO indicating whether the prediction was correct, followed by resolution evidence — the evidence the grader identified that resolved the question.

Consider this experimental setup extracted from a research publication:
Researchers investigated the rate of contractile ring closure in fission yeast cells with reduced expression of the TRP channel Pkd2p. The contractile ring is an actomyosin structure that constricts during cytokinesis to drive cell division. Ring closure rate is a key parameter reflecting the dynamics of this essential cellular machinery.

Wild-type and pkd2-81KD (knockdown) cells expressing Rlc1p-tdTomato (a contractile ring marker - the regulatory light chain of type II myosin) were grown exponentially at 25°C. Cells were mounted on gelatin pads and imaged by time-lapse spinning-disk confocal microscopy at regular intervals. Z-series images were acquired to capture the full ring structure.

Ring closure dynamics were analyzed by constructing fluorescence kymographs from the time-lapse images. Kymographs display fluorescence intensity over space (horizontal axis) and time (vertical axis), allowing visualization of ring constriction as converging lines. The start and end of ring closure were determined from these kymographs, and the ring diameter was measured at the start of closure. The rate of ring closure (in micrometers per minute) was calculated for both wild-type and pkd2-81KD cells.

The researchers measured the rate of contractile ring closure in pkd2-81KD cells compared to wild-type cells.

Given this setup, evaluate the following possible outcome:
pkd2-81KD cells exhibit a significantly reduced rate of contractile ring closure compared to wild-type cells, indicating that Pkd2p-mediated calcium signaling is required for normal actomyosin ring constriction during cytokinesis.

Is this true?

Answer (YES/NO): NO